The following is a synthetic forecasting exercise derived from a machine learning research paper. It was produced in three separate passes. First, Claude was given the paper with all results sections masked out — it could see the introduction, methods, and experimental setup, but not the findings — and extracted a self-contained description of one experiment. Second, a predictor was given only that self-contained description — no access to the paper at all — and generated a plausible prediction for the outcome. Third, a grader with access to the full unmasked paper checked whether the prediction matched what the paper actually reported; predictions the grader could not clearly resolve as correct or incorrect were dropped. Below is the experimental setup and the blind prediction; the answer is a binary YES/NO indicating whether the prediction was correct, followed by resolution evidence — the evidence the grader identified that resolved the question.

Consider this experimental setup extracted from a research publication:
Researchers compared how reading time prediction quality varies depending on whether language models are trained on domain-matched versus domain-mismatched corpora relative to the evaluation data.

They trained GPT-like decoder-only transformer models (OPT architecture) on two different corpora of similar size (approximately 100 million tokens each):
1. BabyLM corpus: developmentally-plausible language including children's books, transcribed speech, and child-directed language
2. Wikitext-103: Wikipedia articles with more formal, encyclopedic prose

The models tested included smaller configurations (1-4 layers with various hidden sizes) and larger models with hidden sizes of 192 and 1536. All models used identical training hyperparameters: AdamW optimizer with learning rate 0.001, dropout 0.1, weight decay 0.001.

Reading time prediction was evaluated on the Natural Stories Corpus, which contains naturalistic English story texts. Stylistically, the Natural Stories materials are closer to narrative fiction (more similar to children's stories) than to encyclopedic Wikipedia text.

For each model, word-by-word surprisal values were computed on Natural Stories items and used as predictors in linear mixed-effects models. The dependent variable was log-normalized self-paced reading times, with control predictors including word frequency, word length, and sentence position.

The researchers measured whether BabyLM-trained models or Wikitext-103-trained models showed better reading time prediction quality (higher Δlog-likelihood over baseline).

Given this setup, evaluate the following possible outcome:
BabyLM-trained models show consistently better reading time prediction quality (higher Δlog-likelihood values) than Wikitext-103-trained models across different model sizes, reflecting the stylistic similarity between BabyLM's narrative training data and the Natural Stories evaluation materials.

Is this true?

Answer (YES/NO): NO